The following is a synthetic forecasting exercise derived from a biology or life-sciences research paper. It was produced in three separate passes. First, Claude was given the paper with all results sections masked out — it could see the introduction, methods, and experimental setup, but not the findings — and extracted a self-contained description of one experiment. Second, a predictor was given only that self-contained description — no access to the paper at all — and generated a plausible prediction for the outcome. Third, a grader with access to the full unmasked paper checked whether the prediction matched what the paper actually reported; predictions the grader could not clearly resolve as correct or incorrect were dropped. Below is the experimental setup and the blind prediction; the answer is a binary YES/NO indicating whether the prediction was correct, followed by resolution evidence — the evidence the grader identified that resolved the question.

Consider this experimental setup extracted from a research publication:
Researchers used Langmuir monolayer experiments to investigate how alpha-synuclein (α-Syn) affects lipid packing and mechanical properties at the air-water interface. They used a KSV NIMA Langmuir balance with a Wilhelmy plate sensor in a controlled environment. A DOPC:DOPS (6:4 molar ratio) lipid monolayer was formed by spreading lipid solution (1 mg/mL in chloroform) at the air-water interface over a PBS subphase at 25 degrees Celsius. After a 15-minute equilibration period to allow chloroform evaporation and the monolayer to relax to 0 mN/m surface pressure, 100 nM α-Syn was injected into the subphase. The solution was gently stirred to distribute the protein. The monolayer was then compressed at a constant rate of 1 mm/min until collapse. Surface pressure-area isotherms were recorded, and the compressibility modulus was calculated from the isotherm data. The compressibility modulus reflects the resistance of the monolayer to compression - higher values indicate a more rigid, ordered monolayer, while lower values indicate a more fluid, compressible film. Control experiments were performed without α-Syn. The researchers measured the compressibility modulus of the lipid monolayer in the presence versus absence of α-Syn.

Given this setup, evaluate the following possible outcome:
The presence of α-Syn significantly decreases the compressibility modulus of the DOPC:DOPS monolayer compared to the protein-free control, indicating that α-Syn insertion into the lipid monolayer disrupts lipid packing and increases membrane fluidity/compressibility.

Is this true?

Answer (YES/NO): NO